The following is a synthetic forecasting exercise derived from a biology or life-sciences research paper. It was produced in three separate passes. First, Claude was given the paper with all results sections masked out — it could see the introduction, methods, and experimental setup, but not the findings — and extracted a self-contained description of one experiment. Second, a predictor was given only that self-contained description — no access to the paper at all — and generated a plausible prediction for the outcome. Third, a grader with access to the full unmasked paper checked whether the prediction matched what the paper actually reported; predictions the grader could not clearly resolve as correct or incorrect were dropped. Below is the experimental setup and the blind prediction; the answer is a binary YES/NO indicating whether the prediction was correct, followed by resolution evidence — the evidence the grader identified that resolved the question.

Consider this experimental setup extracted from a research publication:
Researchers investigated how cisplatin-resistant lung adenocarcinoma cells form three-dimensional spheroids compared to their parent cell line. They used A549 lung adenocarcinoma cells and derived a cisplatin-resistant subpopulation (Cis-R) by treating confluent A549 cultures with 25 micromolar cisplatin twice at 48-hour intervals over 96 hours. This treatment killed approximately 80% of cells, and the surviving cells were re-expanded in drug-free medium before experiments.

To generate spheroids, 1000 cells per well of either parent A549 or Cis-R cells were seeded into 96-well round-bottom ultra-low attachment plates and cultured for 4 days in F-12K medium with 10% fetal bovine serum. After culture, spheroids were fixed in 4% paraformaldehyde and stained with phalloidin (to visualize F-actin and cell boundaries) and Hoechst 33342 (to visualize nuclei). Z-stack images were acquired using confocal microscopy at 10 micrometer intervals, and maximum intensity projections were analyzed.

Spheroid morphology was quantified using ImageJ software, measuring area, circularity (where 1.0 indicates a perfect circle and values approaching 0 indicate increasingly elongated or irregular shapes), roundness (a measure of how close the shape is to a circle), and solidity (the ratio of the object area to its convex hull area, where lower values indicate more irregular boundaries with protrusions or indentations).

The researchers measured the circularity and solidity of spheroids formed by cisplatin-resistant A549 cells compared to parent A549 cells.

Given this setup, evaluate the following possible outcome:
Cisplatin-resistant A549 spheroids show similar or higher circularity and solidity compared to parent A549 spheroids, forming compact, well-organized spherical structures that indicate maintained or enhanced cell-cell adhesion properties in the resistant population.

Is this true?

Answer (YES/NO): NO